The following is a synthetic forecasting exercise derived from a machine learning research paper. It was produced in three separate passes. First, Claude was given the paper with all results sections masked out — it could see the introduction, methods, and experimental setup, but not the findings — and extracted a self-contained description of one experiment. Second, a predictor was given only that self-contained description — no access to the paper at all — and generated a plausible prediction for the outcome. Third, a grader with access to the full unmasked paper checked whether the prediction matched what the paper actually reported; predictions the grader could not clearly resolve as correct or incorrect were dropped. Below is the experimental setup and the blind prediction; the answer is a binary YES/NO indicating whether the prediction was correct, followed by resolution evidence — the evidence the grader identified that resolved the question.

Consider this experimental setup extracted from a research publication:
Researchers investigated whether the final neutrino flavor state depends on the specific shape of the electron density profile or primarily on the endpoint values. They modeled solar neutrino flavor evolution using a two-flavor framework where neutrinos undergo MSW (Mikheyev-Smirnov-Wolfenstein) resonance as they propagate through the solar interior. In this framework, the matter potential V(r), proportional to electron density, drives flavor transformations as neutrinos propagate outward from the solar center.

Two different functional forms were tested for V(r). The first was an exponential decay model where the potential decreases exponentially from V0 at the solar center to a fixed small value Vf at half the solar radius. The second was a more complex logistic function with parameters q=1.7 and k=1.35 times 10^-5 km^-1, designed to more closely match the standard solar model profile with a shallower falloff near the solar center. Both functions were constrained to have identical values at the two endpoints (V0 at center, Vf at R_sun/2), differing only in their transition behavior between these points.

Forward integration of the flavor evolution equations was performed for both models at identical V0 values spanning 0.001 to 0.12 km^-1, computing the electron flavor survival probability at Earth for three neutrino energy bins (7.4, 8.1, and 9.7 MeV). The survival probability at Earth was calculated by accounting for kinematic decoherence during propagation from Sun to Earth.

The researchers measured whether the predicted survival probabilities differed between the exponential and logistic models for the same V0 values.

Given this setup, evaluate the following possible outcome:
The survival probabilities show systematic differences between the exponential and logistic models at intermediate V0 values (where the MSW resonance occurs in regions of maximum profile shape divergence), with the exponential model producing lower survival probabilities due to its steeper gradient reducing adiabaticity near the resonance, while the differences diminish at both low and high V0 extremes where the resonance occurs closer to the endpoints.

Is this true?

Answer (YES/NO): NO